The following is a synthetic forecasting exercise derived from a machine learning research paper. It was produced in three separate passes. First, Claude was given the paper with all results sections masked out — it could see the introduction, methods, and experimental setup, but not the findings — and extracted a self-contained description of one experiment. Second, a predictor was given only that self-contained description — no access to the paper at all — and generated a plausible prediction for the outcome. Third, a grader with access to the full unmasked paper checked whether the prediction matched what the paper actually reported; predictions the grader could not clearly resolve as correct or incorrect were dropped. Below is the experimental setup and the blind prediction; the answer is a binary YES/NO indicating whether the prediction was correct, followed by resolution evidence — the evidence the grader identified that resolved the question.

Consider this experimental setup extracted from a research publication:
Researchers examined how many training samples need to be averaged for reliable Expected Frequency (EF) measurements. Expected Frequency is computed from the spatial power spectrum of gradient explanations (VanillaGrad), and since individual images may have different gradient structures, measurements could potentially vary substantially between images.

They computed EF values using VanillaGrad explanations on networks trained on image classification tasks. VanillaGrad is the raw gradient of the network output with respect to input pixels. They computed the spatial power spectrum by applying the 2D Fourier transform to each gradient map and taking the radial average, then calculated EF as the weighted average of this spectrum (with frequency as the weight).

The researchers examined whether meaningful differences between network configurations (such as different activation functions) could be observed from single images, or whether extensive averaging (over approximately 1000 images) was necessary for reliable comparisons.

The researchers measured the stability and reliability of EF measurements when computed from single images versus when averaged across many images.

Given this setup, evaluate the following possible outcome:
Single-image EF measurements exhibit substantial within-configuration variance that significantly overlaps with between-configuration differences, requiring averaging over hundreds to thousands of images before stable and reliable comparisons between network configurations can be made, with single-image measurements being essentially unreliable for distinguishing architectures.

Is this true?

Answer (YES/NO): NO